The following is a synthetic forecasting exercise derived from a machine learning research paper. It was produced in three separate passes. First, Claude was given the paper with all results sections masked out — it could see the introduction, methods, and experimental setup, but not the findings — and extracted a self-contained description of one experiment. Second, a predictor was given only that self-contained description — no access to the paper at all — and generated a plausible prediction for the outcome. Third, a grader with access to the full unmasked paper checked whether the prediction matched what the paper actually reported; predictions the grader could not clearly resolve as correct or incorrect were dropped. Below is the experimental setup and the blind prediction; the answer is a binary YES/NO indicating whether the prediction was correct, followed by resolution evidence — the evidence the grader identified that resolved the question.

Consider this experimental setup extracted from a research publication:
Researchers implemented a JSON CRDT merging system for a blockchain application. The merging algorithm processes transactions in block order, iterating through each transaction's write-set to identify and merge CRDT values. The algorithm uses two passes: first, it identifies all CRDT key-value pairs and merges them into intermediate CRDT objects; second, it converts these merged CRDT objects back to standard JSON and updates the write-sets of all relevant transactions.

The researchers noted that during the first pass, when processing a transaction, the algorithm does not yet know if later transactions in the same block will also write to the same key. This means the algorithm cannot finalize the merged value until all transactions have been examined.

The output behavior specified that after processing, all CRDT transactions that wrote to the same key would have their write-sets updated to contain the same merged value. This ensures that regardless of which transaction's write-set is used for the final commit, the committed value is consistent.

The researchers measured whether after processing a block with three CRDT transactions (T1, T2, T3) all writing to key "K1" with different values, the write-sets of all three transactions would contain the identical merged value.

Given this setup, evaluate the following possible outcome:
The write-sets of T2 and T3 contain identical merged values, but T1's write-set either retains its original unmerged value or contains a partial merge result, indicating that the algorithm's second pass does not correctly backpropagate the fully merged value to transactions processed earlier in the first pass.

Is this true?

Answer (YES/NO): NO